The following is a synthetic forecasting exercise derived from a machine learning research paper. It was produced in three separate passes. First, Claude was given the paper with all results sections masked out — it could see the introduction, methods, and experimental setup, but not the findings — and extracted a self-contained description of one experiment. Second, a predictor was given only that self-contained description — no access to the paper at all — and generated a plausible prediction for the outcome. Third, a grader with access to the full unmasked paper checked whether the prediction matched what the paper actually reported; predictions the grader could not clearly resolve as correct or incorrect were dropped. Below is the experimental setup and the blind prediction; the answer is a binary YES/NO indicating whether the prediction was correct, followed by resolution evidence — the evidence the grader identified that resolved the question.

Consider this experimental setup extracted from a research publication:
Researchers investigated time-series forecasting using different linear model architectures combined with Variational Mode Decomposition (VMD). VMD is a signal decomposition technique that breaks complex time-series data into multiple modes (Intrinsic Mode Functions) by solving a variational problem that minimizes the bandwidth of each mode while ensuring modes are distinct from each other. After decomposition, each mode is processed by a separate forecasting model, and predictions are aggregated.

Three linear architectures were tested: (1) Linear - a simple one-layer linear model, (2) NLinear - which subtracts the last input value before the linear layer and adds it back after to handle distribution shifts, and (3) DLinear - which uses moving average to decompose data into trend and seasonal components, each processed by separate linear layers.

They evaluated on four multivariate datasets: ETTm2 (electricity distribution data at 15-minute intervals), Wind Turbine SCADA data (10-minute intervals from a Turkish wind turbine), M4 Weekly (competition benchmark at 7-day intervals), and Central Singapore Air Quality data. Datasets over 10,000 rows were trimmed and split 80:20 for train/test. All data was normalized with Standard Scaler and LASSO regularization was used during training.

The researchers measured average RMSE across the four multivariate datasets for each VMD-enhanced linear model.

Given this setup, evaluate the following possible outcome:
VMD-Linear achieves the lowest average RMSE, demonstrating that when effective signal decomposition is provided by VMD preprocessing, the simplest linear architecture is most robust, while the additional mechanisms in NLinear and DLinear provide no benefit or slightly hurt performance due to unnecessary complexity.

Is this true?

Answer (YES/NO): NO